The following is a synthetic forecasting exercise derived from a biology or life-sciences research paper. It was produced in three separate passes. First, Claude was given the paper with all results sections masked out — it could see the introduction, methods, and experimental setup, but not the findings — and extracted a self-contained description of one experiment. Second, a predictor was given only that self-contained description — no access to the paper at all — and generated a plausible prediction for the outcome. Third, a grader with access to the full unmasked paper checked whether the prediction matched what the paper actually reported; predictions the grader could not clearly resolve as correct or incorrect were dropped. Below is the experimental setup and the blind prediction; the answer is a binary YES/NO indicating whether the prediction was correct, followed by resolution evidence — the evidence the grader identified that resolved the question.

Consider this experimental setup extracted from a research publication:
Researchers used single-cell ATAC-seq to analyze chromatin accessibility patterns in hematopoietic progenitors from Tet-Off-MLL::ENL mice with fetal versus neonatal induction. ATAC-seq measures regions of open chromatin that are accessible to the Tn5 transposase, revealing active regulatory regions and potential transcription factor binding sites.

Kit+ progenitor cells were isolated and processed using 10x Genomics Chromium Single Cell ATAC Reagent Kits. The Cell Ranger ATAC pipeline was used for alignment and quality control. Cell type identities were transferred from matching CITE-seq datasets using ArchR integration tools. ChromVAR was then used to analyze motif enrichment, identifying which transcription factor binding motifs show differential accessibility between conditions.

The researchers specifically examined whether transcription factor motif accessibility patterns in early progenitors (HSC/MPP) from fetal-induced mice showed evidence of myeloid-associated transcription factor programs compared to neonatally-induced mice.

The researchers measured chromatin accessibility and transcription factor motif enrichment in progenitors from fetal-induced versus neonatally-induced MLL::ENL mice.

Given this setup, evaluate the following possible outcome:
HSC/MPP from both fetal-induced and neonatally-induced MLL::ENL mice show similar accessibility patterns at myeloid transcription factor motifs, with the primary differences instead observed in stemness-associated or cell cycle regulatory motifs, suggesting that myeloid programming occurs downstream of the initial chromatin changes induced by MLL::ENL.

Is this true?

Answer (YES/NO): NO